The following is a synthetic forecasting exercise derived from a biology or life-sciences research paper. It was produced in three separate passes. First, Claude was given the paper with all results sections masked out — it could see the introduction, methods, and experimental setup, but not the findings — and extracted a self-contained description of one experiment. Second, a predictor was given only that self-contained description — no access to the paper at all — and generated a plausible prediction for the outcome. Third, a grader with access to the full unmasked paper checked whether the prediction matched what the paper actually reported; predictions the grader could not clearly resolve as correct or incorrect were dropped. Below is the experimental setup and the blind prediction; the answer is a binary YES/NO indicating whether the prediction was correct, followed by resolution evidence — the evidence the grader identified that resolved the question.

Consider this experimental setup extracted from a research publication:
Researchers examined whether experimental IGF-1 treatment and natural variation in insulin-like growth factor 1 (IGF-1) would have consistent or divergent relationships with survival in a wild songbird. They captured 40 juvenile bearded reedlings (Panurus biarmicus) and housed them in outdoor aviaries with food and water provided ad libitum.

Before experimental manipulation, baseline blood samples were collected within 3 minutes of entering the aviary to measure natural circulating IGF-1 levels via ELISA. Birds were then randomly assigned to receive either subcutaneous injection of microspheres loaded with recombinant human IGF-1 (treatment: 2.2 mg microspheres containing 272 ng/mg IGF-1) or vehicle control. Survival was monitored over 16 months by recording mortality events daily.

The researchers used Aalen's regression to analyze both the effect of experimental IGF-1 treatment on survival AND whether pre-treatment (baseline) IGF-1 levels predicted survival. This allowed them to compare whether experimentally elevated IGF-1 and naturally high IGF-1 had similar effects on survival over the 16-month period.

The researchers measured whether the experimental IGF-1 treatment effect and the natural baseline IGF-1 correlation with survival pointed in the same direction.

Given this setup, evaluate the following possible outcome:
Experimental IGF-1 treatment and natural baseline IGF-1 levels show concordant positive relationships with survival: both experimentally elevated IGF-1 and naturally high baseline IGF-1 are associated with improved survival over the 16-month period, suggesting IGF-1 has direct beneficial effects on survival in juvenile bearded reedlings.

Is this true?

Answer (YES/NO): NO